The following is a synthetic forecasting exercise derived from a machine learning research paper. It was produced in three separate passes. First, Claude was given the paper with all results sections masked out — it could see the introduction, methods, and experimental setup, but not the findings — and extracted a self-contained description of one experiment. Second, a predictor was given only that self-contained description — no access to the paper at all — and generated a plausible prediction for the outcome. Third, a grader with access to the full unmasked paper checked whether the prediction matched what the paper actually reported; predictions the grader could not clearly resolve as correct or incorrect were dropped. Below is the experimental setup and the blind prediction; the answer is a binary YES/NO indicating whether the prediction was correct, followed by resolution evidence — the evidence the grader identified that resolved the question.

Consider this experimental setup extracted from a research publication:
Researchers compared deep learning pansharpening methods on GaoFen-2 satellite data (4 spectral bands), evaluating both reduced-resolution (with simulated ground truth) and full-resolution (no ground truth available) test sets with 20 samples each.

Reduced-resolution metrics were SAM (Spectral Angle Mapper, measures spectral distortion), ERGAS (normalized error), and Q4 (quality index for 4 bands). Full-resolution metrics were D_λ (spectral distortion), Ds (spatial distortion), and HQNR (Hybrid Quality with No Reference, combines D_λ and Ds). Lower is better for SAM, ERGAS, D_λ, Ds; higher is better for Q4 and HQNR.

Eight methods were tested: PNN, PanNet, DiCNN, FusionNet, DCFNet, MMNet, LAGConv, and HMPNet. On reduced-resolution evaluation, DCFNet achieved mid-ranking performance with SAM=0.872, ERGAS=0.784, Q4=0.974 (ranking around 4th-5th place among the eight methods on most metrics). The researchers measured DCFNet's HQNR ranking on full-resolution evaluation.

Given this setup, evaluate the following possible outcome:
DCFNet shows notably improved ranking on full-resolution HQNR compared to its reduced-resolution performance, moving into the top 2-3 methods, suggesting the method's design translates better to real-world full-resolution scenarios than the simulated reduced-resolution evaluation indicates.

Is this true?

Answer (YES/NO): YES